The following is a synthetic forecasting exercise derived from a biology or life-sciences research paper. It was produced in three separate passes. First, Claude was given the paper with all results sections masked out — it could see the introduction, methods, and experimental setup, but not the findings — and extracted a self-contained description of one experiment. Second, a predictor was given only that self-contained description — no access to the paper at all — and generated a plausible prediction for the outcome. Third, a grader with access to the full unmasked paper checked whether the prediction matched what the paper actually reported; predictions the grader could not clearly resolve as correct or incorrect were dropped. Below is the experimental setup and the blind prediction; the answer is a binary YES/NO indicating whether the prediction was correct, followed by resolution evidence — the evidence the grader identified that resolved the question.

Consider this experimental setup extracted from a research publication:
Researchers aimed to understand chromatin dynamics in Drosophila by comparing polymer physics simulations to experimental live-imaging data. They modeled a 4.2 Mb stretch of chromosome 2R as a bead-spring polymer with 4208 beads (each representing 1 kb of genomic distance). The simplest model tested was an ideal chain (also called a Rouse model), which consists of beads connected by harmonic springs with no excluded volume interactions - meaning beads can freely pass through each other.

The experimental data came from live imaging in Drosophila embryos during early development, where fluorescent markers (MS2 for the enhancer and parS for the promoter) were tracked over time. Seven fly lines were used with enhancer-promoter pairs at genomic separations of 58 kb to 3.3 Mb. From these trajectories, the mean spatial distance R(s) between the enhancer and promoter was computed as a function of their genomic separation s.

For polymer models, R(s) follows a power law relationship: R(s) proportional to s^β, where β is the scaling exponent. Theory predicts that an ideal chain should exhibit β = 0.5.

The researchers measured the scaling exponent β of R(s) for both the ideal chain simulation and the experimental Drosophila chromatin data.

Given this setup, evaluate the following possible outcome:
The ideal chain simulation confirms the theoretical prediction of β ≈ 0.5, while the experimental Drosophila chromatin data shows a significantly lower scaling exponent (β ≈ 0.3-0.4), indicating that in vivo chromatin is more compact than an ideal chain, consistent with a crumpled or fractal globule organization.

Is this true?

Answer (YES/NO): NO